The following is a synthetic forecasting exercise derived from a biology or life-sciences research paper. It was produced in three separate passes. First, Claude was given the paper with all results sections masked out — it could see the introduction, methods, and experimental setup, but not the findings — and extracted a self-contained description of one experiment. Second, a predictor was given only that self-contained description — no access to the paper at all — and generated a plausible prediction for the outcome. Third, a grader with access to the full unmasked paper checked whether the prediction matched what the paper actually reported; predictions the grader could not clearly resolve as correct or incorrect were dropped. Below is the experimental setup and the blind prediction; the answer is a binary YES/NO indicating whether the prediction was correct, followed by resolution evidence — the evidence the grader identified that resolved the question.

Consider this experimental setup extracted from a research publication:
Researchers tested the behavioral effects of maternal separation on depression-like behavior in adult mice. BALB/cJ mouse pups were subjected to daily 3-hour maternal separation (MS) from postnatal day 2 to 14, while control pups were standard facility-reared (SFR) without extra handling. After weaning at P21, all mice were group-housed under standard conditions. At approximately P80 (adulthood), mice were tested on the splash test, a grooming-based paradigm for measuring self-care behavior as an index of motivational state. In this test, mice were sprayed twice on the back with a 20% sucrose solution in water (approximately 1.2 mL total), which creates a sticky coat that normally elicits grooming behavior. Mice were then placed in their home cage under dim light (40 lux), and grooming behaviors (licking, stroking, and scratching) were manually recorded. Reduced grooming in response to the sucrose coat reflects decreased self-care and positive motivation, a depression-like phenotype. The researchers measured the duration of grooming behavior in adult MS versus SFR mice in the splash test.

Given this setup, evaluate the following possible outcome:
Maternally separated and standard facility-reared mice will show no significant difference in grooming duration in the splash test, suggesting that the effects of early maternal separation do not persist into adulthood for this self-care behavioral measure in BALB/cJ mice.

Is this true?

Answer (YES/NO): NO